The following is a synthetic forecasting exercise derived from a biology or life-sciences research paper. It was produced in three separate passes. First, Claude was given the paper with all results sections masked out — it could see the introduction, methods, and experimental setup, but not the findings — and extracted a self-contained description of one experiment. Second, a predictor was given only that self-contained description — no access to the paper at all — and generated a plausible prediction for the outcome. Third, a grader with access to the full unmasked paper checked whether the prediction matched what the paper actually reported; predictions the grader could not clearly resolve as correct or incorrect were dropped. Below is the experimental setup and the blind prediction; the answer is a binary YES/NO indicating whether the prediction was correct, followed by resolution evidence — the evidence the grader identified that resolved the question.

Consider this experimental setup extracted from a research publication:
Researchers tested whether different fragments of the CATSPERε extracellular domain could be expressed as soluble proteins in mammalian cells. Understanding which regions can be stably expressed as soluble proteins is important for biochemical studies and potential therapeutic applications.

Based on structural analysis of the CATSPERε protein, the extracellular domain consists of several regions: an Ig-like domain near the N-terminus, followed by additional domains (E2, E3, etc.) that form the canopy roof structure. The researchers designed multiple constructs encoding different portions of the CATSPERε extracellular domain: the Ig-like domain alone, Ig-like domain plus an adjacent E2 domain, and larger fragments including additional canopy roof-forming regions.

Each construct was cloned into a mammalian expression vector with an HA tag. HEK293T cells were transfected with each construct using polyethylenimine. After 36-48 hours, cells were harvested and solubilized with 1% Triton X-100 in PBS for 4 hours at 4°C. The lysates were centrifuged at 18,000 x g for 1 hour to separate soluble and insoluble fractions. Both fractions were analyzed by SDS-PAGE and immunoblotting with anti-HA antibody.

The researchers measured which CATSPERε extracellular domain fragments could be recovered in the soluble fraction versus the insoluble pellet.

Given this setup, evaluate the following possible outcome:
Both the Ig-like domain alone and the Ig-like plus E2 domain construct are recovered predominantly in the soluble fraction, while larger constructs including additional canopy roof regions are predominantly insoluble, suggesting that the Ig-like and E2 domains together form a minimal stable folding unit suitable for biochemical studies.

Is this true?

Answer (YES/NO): NO